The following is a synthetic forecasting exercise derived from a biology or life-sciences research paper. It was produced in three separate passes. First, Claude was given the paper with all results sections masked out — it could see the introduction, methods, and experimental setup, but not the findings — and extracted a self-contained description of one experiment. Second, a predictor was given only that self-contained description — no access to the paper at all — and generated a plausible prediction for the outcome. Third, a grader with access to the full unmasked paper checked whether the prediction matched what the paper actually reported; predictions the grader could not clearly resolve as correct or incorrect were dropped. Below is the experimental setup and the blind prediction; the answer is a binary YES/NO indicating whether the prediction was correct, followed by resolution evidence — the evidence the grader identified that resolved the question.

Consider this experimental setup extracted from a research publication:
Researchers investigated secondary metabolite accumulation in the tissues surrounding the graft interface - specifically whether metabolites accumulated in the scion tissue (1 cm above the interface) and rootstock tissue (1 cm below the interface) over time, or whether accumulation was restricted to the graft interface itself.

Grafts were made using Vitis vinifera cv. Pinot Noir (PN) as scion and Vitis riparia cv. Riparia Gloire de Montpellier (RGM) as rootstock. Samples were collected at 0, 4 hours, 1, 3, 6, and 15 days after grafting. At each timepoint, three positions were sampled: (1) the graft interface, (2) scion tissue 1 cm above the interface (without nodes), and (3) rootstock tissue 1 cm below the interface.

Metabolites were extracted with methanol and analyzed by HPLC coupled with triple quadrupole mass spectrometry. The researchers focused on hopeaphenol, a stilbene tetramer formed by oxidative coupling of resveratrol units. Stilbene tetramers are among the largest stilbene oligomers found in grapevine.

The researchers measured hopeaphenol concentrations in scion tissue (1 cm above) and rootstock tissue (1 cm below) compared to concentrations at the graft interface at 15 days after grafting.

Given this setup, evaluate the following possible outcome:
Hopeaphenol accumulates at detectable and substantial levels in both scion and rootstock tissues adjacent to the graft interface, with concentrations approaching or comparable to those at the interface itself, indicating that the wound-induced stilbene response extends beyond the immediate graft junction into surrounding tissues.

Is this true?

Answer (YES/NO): NO